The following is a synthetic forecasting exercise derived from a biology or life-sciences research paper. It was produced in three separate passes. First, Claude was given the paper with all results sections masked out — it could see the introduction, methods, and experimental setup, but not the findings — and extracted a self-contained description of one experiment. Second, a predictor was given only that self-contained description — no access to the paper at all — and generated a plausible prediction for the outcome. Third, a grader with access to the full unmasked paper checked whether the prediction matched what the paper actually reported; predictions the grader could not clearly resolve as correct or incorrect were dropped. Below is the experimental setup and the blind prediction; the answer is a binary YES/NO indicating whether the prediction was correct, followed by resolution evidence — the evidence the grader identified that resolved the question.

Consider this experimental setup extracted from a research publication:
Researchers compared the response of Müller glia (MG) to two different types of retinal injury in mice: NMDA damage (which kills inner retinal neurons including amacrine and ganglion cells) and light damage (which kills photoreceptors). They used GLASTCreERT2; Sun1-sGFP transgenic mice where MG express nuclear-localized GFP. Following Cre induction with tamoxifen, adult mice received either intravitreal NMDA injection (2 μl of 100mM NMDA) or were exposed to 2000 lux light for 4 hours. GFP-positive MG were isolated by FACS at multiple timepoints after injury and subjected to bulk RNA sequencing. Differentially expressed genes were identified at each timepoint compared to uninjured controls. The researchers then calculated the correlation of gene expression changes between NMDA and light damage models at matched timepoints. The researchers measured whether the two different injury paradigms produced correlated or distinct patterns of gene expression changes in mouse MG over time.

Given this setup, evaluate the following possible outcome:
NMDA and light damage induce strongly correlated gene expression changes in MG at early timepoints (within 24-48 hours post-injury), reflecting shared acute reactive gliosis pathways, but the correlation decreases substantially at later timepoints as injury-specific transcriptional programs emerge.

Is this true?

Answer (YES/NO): NO